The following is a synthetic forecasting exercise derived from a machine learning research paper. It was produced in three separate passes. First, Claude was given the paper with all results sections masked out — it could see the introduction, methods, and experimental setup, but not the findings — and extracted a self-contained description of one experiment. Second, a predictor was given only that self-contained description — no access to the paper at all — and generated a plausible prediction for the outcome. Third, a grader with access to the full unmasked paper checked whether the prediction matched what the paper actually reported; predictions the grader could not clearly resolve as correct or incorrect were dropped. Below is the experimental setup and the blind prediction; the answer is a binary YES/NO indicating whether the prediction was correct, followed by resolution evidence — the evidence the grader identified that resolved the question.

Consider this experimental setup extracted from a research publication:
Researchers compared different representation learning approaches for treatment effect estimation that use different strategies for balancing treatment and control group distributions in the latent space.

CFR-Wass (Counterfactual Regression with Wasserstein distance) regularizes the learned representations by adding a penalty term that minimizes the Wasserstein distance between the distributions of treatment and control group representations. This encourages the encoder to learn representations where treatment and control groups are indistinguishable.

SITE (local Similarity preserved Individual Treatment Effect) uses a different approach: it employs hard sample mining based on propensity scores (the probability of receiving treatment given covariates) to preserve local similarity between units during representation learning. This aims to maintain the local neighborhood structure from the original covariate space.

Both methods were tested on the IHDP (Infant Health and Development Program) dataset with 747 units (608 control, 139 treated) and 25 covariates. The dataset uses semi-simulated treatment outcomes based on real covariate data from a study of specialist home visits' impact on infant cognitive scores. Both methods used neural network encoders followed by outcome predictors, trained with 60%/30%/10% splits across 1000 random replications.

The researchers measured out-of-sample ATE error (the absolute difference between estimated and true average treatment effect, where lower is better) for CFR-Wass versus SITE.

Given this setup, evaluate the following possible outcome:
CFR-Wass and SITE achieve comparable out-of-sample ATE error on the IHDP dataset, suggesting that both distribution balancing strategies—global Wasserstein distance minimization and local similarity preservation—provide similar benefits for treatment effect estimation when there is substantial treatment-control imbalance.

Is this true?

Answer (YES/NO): NO